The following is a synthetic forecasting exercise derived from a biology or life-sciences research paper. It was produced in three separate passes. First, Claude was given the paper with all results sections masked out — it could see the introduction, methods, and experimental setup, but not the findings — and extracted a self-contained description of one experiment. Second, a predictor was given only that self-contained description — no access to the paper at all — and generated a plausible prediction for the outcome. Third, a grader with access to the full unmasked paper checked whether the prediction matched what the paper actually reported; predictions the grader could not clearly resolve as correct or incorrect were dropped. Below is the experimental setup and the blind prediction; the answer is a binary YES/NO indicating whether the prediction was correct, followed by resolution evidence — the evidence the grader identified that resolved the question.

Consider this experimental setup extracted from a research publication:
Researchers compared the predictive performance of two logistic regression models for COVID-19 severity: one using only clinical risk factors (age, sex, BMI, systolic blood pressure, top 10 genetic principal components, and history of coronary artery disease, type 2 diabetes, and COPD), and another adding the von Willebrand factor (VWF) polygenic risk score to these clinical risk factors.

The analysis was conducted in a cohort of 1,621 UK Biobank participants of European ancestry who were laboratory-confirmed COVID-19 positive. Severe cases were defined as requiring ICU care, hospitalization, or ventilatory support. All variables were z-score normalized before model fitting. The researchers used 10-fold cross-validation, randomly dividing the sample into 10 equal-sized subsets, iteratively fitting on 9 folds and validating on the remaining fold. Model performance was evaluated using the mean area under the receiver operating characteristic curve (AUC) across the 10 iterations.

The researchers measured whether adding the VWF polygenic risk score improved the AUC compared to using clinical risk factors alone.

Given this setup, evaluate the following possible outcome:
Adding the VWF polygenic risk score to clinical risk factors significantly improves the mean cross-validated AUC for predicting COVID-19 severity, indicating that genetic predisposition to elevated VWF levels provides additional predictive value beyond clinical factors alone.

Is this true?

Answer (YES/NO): NO